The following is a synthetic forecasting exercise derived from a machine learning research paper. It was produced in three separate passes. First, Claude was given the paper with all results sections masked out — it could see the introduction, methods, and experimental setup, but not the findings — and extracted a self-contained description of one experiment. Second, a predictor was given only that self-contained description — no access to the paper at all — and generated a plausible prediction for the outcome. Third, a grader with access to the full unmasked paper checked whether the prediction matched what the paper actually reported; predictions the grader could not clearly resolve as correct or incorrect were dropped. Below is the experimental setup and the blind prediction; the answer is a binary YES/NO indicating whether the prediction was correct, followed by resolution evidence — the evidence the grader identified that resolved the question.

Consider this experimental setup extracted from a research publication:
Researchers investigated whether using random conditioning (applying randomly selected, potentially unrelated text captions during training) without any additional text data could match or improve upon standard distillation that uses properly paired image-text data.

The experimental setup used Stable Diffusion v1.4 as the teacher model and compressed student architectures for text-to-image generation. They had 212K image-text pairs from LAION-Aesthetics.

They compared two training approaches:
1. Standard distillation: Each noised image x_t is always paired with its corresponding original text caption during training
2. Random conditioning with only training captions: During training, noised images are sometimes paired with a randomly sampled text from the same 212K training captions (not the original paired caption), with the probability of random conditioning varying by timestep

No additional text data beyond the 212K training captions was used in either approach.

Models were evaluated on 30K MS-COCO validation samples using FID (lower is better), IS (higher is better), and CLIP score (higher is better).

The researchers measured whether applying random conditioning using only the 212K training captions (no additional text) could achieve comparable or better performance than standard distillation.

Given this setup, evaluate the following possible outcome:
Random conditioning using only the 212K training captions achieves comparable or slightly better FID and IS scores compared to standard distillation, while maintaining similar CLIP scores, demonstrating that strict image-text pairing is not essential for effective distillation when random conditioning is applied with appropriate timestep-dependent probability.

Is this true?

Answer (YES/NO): YES